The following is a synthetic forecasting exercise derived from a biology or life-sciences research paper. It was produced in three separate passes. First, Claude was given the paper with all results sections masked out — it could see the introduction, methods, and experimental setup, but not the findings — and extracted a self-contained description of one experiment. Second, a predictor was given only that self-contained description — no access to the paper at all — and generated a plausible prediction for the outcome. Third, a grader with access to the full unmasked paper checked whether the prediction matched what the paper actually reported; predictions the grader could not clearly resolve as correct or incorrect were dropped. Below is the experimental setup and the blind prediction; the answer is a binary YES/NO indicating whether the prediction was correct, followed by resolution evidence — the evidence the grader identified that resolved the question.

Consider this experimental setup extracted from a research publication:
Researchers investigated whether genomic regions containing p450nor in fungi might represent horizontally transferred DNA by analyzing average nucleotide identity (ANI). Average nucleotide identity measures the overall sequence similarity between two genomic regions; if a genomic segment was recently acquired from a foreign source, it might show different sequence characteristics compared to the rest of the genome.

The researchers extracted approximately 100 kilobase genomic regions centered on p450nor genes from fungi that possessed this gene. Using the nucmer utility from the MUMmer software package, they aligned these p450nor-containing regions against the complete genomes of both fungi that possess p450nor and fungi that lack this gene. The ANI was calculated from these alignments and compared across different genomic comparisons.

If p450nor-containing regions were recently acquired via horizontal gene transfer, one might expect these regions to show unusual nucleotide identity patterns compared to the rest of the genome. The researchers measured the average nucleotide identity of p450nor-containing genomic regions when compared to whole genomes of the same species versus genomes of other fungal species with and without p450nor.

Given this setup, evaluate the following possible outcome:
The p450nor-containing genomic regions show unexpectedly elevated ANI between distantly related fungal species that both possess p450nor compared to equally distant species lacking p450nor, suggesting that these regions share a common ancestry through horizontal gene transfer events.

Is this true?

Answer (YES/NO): NO